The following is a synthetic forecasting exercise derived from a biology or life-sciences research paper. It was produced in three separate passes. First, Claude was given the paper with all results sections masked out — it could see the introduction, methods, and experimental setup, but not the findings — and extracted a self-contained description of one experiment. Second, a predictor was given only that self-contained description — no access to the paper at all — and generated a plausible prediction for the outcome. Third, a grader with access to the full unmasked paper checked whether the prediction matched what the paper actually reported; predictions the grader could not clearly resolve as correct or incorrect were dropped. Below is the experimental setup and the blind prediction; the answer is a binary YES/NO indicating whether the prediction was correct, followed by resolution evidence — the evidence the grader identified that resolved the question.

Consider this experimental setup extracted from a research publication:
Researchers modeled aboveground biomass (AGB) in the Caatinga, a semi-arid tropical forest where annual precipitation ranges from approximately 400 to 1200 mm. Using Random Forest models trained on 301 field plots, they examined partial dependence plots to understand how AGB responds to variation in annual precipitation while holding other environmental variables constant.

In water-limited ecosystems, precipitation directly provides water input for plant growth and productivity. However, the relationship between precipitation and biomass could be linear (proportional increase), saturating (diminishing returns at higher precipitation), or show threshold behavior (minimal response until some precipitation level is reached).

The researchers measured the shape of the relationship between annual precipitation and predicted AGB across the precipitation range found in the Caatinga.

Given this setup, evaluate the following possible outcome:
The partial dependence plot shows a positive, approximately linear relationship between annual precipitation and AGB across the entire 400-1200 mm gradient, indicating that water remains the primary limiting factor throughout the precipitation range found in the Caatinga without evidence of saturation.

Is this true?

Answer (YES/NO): NO